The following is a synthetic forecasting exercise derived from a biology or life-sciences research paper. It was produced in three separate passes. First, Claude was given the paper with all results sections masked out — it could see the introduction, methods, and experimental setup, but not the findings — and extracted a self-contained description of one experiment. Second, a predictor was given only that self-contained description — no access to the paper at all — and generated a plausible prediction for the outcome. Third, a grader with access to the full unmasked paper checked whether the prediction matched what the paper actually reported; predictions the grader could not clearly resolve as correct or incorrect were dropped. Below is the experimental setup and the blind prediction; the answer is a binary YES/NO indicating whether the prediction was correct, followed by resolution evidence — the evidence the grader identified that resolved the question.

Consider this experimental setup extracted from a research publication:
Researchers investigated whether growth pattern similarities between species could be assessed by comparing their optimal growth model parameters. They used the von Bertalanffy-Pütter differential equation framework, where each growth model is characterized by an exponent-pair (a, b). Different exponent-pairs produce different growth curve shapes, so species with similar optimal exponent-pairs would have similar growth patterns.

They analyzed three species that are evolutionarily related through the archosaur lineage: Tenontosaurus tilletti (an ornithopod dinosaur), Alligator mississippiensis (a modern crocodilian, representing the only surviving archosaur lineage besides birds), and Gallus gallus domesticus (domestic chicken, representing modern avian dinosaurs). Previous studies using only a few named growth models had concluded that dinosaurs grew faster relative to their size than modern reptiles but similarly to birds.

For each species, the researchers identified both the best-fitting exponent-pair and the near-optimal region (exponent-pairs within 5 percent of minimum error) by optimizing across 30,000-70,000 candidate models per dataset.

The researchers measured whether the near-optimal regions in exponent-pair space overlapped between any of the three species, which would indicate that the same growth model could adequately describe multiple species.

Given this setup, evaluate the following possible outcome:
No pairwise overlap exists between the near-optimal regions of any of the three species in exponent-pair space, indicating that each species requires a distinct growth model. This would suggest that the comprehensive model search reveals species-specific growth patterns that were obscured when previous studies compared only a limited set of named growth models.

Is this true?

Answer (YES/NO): NO